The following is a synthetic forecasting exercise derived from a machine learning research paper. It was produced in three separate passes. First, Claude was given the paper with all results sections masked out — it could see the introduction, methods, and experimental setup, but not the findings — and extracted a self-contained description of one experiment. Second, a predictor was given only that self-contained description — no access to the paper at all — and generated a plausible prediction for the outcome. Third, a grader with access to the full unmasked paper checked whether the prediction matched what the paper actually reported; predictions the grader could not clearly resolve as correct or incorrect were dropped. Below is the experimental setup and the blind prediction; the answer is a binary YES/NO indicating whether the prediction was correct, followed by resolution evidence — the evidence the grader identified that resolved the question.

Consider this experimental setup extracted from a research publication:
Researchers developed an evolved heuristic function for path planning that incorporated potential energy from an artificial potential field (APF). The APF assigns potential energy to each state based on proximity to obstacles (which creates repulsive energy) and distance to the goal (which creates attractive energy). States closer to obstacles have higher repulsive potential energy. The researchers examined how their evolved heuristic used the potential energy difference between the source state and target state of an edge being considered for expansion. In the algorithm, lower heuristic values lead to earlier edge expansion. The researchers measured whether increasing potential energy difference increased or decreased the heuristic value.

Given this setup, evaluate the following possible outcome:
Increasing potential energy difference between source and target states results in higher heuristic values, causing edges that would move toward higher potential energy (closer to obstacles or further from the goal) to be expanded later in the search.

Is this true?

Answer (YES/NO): YES